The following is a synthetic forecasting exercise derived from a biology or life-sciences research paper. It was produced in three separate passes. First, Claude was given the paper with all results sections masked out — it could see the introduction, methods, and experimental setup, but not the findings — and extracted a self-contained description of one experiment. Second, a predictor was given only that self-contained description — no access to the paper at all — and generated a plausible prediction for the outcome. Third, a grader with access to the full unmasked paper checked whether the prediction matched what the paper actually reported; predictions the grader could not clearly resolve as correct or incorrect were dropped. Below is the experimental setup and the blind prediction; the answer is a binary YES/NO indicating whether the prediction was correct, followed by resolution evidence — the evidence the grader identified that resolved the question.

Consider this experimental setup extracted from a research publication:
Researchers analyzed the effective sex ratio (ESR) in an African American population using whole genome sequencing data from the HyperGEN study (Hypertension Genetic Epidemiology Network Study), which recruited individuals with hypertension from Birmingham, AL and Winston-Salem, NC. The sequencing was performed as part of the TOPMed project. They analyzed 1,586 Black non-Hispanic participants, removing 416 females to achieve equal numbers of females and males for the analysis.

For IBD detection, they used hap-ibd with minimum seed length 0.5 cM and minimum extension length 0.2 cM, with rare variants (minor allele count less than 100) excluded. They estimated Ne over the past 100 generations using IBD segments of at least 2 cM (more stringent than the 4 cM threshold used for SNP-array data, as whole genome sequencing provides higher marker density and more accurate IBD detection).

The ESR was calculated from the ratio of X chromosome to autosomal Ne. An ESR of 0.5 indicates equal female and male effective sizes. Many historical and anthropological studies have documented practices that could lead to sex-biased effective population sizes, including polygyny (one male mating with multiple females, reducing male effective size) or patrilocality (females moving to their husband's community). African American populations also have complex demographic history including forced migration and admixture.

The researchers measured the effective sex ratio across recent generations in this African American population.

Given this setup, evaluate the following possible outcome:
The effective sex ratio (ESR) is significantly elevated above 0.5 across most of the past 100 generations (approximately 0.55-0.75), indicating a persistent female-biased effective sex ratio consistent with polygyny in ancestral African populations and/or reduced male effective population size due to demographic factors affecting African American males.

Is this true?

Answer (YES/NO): NO